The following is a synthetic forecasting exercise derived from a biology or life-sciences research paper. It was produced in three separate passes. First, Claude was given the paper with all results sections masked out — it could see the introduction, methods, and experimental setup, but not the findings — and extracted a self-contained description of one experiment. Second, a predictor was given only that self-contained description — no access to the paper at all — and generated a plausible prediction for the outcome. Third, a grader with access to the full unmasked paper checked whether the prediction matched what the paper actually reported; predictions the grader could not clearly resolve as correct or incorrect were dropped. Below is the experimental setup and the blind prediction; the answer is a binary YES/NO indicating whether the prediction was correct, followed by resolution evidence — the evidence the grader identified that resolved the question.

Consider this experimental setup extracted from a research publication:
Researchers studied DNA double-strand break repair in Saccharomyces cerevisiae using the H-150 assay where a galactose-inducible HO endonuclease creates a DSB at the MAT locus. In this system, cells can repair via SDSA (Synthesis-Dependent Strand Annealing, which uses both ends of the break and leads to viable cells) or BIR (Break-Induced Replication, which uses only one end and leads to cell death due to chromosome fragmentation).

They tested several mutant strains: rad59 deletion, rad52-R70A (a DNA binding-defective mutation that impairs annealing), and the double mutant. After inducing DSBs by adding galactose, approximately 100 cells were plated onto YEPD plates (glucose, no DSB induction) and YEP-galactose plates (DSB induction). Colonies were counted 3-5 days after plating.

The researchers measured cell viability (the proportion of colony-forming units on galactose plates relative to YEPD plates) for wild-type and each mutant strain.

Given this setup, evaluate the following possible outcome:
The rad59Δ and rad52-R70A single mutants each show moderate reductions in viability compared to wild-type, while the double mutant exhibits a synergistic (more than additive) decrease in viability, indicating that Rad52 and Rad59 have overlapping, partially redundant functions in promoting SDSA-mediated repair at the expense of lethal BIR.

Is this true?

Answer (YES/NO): NO